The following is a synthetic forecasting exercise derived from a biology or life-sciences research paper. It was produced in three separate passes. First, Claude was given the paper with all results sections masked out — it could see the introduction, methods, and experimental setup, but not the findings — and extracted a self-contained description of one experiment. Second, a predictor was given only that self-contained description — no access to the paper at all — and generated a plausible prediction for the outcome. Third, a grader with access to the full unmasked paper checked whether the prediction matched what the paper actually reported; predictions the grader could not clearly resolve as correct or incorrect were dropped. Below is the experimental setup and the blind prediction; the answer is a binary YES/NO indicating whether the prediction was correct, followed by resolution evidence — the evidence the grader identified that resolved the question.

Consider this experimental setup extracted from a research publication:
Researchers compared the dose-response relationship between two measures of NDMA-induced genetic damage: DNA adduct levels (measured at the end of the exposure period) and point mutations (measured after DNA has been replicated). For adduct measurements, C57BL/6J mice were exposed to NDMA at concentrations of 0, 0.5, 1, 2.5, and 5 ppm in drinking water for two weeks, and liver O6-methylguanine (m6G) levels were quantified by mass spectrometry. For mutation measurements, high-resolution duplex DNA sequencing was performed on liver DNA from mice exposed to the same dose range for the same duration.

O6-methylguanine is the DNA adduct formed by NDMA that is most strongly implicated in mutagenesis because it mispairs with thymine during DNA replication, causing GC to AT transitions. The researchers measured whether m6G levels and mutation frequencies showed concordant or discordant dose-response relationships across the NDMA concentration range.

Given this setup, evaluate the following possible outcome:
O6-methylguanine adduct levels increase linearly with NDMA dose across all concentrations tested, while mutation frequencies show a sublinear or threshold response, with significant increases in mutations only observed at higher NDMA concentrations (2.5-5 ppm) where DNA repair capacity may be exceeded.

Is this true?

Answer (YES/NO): NO